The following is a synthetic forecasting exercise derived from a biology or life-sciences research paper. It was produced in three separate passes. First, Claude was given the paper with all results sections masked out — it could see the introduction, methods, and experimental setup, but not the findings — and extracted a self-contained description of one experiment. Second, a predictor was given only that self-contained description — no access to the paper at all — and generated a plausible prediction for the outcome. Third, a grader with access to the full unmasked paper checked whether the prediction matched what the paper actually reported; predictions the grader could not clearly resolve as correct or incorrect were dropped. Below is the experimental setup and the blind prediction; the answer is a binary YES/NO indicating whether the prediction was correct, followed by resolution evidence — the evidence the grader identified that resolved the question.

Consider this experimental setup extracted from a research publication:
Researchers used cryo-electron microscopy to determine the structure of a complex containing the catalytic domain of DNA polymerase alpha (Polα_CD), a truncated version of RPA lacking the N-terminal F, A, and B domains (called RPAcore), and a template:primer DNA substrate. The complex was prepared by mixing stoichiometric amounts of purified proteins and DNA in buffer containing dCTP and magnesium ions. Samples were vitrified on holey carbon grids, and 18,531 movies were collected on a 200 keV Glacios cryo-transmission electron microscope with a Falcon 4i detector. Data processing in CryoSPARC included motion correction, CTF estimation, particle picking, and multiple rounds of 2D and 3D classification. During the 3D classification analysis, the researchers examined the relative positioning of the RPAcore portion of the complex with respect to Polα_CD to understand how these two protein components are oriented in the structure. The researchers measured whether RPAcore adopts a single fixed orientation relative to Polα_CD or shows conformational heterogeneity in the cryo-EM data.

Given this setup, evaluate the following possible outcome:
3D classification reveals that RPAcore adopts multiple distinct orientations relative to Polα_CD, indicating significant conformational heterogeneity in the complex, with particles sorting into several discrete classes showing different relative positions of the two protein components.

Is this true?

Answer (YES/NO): YES